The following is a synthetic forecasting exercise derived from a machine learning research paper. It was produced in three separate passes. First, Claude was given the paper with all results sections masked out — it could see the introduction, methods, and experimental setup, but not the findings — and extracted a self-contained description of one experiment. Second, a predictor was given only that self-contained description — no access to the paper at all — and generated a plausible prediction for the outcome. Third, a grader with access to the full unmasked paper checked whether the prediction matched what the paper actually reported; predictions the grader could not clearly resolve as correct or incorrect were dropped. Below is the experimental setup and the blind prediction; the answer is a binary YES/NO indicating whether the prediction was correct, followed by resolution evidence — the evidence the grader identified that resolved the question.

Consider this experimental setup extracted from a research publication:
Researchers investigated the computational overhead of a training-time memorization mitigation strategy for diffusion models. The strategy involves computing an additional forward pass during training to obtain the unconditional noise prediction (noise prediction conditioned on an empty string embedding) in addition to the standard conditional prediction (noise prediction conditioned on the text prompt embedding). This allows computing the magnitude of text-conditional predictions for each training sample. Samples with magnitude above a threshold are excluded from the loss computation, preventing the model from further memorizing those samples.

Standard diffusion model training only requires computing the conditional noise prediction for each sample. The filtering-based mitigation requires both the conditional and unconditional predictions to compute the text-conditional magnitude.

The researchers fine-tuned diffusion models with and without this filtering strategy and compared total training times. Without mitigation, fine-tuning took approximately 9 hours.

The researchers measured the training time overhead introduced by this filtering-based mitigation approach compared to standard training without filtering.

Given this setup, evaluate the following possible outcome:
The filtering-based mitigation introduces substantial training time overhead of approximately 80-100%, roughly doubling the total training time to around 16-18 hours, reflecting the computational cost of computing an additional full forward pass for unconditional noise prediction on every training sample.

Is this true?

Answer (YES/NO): NO